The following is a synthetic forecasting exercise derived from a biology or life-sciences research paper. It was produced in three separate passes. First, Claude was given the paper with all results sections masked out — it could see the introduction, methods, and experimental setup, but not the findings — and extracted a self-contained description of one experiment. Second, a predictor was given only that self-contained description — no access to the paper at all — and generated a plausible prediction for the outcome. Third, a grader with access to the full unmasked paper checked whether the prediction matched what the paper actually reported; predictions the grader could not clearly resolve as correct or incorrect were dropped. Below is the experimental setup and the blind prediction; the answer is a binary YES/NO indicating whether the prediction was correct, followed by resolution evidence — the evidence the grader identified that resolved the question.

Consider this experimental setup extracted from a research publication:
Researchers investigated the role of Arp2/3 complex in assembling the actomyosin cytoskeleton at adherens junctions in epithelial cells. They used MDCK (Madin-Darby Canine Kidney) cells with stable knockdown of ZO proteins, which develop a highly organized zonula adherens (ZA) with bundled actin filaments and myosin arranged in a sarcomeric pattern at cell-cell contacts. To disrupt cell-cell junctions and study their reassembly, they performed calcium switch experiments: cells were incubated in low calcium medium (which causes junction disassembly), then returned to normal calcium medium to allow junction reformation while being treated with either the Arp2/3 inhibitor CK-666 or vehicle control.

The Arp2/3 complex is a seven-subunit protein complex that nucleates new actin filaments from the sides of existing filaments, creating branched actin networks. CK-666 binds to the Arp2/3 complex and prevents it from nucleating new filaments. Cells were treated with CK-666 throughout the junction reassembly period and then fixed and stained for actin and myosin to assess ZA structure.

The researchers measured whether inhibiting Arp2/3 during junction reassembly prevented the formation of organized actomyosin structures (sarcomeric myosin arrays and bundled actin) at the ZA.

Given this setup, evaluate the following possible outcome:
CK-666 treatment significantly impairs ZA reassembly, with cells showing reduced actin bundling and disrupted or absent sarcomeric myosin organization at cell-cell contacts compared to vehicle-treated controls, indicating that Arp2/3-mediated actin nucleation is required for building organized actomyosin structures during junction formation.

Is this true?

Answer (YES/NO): NO